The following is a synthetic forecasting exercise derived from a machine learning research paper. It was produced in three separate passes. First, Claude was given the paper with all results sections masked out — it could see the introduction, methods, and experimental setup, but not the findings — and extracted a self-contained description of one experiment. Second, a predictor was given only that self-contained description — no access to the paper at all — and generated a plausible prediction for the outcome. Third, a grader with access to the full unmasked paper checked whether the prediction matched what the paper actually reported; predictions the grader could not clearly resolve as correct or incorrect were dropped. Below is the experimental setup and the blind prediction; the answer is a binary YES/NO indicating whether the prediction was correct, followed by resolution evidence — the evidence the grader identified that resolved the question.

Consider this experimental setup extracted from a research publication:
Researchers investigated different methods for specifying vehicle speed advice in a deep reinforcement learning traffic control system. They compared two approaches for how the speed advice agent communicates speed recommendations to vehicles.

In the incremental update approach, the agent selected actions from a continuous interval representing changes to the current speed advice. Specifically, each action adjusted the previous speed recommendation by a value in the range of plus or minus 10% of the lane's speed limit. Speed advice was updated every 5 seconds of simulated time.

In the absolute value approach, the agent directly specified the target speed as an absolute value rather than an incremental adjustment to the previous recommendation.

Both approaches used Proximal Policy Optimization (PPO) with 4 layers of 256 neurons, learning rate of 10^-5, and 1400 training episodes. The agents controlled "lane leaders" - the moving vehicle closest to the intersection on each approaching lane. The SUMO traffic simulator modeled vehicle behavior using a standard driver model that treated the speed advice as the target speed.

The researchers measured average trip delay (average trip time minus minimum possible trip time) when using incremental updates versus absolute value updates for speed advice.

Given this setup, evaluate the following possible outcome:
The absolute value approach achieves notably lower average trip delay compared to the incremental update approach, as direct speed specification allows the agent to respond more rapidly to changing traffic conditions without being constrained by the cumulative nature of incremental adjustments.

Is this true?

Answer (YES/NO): NO